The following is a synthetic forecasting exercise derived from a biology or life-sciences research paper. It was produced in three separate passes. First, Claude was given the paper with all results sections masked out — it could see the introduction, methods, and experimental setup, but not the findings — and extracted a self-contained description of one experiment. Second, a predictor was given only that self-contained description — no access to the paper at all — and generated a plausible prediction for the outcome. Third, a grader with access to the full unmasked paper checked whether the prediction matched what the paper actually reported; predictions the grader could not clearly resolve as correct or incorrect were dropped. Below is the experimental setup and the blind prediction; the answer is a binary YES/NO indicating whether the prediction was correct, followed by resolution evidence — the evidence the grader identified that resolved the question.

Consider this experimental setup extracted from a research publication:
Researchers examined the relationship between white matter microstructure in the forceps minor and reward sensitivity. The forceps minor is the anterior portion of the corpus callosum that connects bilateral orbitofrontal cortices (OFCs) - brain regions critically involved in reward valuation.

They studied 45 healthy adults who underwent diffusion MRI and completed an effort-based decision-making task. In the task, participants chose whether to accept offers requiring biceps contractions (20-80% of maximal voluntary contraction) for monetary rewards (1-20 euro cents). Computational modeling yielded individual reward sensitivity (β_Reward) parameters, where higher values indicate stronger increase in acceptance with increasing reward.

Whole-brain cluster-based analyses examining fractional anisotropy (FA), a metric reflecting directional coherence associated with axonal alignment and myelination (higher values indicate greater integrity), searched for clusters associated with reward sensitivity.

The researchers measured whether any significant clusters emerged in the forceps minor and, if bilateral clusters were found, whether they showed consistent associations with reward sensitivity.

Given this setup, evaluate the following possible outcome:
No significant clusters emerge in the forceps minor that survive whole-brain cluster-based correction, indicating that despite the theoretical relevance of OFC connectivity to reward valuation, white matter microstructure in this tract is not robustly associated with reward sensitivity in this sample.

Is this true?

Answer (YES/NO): NO